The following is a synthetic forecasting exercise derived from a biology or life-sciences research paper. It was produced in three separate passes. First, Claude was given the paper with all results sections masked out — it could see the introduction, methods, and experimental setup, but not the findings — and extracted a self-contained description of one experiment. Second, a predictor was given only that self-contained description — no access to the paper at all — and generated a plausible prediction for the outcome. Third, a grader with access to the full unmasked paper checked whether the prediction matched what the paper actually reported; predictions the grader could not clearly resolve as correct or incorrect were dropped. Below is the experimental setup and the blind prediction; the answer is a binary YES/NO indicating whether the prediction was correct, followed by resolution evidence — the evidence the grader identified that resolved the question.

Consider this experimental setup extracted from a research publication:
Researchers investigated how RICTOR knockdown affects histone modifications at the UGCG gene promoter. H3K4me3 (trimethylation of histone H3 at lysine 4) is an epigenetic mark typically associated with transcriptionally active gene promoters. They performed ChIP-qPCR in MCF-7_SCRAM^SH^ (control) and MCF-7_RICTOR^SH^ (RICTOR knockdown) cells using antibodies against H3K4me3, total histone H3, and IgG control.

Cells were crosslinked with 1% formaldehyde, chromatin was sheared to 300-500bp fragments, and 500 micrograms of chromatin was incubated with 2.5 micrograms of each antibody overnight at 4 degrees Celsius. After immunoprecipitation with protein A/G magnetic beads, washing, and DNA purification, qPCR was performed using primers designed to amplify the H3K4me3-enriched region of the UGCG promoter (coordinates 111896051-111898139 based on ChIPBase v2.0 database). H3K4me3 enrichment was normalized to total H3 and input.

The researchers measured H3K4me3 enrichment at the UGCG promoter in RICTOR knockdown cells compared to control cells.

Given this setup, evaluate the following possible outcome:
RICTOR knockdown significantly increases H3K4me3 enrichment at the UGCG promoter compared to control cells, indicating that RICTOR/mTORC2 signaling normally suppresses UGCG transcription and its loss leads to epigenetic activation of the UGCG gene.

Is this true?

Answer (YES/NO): NO